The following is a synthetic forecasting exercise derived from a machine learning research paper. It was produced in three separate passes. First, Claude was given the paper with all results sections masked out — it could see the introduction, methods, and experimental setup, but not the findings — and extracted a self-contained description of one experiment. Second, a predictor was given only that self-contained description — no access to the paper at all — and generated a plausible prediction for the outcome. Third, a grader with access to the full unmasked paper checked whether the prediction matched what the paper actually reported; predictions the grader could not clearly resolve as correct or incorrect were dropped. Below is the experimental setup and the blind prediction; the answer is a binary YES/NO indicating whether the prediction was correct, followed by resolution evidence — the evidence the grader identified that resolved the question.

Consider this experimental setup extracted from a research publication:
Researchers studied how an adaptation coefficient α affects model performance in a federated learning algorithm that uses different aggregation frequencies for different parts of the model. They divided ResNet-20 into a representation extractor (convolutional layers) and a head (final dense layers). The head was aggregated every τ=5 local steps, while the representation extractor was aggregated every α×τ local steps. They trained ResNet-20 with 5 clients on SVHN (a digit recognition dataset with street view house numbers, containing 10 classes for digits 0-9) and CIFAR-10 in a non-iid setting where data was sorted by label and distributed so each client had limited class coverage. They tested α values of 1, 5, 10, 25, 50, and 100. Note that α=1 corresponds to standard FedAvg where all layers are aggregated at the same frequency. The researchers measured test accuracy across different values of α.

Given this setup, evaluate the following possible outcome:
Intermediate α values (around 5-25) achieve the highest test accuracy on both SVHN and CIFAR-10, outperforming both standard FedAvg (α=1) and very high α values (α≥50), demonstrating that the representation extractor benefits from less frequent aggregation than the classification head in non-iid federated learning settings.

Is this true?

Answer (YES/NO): NO